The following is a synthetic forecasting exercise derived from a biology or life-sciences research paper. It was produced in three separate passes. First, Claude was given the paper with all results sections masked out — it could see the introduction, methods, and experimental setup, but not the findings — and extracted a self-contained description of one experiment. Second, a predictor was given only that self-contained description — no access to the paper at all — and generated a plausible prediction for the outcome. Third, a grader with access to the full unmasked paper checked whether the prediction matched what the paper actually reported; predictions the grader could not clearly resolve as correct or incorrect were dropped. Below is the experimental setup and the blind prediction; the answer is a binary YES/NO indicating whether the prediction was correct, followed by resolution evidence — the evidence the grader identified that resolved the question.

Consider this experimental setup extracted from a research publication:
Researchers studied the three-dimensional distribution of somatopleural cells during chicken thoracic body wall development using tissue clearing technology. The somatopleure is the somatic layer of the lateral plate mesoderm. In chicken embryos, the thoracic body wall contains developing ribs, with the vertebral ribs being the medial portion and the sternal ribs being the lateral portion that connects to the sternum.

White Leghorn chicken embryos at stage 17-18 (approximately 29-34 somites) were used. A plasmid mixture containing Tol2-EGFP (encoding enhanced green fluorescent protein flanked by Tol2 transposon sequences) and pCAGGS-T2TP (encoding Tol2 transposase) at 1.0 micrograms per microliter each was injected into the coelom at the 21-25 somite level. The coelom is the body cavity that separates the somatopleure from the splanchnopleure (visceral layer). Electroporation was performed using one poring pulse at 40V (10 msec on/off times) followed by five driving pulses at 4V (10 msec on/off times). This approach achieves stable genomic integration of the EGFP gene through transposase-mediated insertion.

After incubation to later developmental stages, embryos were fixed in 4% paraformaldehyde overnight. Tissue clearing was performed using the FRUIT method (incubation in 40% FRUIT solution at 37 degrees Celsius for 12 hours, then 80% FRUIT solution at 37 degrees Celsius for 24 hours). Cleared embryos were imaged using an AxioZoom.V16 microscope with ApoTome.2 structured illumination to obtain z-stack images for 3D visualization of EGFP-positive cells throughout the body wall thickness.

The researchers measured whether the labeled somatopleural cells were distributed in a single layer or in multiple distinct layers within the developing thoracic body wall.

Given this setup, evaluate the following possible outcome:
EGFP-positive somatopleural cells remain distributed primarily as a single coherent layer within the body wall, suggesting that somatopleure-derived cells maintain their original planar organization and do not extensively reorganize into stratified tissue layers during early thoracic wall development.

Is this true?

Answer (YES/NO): NO